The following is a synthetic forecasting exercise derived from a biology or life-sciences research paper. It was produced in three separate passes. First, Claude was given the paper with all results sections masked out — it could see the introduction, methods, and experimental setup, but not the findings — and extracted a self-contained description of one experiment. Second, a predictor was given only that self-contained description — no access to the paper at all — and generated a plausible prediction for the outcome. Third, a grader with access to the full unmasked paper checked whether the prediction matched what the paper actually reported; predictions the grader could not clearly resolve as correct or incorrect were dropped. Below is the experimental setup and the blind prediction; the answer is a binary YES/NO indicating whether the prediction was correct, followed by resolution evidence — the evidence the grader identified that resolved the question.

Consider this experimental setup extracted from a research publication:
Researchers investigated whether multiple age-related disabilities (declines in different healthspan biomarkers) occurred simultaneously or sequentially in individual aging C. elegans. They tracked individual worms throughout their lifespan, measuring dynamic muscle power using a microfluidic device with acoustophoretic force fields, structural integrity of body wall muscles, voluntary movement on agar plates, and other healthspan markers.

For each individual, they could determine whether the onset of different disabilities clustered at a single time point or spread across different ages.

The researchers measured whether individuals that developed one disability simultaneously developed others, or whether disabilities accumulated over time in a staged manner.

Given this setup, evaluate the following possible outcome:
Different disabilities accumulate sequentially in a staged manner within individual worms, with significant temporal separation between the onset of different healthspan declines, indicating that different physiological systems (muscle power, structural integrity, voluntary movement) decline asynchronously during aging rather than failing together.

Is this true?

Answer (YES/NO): YES